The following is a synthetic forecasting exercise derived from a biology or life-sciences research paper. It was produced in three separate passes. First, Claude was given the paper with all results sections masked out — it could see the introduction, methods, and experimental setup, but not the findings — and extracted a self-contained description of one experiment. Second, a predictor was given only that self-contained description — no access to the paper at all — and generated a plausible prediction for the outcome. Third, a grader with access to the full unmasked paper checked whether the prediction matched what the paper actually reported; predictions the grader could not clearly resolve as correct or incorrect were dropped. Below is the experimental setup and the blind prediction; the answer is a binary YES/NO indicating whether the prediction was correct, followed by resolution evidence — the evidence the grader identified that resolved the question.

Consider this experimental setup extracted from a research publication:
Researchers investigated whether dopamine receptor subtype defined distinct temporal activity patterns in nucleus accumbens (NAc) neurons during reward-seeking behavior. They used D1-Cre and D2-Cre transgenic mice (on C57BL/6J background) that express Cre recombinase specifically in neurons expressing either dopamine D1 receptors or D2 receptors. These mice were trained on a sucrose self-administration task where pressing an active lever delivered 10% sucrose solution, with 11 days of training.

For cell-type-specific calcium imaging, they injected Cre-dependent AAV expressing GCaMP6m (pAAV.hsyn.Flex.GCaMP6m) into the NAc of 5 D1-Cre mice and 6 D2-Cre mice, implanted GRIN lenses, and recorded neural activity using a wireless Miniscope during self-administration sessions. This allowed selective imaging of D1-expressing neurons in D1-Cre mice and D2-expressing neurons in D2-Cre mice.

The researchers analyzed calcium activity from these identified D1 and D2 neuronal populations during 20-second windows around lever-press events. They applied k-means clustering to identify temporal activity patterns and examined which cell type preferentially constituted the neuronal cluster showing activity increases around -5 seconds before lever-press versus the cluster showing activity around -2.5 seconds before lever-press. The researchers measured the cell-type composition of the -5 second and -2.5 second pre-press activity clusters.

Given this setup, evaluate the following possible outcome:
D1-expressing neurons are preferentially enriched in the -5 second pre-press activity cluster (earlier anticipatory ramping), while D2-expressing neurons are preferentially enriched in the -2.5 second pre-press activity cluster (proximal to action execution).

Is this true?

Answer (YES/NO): YES